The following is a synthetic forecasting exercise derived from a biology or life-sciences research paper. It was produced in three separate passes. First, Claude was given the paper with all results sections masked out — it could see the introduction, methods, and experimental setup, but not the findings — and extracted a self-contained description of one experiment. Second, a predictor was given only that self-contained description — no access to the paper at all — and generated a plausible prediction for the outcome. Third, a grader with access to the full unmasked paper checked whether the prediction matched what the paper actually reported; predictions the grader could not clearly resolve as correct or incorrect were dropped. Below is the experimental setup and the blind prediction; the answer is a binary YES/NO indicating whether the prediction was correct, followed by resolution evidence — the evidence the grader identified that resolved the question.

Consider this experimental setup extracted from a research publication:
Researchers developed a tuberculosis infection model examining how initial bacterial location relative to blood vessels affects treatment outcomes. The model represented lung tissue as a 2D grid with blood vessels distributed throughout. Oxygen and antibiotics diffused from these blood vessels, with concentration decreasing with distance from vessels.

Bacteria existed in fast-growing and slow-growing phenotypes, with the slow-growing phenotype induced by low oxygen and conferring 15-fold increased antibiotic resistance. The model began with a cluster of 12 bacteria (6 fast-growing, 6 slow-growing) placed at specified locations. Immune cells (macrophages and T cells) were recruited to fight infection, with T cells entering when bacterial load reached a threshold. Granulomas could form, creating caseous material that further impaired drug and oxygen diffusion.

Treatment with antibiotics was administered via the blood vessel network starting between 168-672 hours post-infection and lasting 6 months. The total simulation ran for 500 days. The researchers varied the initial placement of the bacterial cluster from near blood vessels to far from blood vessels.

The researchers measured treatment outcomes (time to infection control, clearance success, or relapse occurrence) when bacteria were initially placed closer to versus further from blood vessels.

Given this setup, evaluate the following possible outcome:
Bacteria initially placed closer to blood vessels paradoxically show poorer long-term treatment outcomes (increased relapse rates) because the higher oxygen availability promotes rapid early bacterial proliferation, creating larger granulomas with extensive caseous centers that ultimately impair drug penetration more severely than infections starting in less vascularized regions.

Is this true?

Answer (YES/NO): NO